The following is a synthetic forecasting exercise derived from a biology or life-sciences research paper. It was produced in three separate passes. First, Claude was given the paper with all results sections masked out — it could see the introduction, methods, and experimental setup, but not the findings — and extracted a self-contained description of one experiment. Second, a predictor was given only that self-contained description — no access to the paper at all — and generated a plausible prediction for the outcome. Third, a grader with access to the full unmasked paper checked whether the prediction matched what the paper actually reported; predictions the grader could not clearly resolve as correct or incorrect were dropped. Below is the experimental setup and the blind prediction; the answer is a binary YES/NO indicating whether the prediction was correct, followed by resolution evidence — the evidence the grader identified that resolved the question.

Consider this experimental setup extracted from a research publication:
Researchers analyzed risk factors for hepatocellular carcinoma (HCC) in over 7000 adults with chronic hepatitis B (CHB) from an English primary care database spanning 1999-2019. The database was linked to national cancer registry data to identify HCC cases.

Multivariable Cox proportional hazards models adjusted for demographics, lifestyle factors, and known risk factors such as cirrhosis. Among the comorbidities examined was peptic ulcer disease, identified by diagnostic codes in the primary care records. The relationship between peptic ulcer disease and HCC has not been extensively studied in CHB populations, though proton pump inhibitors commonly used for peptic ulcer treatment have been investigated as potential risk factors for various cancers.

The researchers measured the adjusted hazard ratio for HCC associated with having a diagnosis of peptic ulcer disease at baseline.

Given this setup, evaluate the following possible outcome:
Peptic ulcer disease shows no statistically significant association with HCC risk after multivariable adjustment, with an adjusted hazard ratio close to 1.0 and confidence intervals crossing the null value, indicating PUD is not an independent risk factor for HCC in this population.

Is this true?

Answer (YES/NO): NO